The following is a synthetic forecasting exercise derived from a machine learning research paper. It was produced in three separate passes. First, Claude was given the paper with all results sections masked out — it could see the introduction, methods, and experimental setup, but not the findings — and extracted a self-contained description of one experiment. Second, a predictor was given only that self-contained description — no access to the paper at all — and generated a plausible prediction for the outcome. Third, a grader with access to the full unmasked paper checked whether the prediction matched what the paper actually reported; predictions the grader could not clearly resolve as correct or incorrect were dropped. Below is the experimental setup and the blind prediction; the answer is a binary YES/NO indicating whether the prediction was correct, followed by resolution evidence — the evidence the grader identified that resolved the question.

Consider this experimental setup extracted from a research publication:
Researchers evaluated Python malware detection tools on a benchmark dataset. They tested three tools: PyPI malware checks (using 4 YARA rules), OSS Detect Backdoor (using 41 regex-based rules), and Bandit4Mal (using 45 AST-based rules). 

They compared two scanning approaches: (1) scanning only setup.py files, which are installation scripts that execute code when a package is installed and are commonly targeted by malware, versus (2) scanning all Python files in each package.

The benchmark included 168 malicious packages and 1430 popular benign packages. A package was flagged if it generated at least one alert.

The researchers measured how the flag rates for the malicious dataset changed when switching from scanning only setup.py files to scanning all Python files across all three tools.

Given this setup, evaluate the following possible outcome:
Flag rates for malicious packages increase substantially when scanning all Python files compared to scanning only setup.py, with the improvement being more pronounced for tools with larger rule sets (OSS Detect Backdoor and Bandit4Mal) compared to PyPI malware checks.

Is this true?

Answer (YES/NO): NO